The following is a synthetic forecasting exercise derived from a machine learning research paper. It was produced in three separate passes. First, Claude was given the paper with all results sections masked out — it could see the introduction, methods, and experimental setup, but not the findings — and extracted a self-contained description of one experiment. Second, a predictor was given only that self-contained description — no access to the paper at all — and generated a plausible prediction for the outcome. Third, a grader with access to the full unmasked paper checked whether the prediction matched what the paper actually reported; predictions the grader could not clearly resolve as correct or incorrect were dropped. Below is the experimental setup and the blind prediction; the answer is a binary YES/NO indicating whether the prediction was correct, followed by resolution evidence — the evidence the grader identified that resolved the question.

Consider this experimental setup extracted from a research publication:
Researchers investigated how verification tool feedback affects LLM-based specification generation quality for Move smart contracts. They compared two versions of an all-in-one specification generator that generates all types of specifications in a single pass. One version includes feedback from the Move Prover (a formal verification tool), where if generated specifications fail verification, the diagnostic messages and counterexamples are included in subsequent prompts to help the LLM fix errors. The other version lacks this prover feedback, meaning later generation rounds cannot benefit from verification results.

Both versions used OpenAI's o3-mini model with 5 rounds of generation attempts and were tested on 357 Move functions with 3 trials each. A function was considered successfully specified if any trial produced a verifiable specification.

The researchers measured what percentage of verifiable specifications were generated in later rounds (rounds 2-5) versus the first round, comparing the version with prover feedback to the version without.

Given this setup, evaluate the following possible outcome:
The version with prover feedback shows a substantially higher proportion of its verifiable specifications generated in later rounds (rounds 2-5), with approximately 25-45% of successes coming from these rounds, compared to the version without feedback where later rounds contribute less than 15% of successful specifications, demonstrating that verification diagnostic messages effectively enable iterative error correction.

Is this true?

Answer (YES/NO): YES